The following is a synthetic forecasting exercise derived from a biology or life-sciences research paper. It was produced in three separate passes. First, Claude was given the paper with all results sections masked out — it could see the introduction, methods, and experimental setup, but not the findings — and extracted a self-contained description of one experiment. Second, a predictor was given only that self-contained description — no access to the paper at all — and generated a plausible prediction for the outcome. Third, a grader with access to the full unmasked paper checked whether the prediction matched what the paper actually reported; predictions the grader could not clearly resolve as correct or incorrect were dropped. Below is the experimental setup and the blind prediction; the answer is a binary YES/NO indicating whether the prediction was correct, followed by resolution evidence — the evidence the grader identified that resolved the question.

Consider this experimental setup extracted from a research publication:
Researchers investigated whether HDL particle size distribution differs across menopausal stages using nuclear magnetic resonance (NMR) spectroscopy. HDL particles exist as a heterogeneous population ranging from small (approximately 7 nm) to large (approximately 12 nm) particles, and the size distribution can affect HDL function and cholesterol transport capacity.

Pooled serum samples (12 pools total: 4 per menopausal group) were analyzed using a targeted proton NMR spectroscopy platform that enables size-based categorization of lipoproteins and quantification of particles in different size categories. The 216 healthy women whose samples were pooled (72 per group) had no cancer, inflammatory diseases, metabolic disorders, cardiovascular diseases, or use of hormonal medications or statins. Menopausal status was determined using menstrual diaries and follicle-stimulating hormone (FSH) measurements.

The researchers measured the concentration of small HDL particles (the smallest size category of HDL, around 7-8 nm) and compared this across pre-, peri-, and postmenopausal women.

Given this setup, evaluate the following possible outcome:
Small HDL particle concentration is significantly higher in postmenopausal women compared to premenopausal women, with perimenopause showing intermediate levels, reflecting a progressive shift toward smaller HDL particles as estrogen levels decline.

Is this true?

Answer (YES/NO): NO